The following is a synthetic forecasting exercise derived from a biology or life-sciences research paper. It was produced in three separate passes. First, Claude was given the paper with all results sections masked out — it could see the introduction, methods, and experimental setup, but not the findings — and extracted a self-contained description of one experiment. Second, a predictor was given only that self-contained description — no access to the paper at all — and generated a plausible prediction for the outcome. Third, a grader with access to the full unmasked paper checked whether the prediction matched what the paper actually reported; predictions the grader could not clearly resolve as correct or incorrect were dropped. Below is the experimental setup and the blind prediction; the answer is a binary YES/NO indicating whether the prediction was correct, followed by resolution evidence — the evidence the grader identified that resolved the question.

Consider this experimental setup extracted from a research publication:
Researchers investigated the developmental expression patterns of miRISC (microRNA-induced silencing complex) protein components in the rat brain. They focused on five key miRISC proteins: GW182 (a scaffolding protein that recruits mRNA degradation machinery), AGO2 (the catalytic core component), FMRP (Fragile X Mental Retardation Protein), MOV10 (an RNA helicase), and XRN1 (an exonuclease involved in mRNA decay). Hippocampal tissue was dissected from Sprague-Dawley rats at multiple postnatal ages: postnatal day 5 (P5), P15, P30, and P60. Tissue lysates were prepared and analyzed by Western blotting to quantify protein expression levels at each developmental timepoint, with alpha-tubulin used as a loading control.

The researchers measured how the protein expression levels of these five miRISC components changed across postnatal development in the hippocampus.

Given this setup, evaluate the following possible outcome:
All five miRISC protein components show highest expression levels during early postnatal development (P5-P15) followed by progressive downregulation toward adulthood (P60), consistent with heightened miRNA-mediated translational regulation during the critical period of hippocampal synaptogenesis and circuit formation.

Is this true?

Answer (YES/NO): NO